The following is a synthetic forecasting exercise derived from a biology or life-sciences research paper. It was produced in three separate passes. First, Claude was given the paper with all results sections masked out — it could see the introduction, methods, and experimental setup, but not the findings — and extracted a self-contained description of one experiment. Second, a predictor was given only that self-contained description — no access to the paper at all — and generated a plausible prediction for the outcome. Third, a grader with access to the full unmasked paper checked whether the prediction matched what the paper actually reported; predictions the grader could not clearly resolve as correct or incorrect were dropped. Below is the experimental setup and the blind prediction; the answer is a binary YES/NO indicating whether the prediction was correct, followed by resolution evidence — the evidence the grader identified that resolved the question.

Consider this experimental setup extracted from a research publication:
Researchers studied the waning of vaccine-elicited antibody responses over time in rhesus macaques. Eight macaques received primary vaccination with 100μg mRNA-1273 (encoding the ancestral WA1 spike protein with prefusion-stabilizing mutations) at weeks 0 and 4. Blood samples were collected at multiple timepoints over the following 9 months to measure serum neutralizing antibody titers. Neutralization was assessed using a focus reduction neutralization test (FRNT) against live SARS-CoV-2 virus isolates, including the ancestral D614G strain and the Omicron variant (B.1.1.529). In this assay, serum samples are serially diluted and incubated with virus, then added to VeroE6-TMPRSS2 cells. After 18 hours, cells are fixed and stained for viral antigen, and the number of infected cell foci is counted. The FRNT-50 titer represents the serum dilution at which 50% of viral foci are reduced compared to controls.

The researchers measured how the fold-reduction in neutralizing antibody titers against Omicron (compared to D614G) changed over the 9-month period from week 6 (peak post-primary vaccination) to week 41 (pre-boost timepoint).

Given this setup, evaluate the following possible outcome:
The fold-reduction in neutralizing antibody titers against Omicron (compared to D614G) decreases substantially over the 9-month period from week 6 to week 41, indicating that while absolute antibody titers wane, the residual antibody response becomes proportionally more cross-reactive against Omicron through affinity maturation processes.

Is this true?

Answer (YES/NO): YES